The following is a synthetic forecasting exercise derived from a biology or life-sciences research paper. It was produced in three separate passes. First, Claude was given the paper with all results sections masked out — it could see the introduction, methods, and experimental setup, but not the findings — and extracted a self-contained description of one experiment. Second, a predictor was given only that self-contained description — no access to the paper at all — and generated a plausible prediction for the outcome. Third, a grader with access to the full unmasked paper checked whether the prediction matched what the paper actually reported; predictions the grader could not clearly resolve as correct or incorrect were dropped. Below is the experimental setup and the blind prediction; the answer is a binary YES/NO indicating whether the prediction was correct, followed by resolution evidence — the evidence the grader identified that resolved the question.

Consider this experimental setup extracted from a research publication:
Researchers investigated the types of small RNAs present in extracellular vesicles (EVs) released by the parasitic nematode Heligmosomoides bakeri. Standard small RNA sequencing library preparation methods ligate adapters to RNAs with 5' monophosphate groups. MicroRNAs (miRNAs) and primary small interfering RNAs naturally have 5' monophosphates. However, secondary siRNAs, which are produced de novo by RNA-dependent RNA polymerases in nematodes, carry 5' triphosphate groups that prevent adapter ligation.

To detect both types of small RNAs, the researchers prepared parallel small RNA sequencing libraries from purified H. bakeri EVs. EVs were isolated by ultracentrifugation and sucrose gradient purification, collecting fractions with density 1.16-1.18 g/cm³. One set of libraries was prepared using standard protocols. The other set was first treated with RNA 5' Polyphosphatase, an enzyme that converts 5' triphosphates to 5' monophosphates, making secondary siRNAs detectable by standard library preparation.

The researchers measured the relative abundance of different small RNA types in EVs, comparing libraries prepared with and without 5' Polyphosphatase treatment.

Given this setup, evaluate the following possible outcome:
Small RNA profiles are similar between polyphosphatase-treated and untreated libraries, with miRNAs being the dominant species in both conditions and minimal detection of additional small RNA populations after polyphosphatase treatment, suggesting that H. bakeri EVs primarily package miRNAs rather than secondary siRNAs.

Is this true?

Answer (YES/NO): NO